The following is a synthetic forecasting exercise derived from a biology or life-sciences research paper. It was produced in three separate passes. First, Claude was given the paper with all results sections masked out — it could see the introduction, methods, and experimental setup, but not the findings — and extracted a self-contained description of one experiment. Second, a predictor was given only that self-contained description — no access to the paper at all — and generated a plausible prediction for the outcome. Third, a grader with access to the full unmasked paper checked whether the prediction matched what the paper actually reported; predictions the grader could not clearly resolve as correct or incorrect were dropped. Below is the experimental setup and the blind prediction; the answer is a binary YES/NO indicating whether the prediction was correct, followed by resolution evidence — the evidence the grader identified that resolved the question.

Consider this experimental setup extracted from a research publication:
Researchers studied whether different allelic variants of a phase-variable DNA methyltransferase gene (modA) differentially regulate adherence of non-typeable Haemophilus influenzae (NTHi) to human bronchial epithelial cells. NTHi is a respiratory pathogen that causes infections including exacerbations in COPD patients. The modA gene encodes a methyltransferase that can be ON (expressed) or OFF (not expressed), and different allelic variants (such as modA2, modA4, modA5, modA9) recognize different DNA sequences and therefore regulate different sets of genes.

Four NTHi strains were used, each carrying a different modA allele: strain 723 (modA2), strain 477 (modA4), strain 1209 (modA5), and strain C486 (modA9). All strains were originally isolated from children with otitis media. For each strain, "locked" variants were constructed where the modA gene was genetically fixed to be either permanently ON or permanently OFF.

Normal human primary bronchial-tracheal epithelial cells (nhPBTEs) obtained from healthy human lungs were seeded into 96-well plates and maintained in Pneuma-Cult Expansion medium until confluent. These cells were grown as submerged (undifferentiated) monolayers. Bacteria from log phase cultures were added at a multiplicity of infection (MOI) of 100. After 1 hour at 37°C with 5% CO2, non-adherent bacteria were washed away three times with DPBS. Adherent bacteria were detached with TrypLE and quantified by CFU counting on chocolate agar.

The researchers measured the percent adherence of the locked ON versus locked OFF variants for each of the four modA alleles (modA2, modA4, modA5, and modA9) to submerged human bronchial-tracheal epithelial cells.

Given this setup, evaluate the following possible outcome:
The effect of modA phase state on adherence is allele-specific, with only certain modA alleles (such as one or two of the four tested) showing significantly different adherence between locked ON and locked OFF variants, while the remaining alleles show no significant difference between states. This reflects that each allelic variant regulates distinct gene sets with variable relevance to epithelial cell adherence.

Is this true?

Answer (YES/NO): NO